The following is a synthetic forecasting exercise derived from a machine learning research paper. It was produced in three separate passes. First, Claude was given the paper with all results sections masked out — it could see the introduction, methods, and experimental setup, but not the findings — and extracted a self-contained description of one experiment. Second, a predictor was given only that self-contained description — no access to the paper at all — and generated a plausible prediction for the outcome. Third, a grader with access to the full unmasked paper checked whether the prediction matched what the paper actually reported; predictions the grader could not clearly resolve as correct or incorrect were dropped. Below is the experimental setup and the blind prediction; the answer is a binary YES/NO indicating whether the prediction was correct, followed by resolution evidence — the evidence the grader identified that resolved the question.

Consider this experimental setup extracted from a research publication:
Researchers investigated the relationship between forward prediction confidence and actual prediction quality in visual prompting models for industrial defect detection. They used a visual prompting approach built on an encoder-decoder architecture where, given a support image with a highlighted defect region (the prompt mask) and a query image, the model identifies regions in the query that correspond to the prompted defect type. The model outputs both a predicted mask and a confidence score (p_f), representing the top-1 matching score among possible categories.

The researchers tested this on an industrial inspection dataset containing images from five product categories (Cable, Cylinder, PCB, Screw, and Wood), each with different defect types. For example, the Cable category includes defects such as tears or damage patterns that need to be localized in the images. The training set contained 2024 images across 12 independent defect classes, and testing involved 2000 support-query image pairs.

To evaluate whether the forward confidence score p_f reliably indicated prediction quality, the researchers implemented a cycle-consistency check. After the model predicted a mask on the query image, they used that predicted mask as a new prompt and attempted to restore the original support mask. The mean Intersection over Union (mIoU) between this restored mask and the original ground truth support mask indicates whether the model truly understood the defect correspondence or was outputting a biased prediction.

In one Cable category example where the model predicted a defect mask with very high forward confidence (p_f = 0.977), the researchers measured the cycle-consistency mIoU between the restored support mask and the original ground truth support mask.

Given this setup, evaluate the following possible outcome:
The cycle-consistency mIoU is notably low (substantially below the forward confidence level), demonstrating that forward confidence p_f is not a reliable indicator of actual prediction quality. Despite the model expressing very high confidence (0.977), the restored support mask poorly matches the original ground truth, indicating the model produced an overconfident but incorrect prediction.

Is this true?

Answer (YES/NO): YES